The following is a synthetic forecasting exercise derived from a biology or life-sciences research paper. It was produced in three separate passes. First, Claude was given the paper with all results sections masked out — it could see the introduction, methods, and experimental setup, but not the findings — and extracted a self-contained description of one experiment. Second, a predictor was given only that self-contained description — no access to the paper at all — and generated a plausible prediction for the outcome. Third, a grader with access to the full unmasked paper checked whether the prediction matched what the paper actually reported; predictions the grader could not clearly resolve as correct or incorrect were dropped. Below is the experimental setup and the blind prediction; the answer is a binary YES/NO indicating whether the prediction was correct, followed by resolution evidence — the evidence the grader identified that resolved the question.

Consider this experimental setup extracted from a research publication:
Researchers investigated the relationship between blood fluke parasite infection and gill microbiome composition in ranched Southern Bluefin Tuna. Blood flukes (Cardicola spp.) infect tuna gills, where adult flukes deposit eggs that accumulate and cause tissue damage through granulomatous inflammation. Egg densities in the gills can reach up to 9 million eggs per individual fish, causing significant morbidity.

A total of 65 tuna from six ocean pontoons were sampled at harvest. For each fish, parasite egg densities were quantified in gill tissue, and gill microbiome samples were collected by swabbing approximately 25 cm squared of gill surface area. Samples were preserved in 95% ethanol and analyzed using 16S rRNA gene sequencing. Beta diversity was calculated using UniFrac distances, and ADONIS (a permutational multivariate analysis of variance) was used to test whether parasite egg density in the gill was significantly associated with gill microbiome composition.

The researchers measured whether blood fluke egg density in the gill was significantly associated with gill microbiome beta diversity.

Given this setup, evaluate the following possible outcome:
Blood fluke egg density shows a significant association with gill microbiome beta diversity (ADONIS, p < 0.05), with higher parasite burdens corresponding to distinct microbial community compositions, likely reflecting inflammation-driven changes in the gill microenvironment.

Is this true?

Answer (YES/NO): NO